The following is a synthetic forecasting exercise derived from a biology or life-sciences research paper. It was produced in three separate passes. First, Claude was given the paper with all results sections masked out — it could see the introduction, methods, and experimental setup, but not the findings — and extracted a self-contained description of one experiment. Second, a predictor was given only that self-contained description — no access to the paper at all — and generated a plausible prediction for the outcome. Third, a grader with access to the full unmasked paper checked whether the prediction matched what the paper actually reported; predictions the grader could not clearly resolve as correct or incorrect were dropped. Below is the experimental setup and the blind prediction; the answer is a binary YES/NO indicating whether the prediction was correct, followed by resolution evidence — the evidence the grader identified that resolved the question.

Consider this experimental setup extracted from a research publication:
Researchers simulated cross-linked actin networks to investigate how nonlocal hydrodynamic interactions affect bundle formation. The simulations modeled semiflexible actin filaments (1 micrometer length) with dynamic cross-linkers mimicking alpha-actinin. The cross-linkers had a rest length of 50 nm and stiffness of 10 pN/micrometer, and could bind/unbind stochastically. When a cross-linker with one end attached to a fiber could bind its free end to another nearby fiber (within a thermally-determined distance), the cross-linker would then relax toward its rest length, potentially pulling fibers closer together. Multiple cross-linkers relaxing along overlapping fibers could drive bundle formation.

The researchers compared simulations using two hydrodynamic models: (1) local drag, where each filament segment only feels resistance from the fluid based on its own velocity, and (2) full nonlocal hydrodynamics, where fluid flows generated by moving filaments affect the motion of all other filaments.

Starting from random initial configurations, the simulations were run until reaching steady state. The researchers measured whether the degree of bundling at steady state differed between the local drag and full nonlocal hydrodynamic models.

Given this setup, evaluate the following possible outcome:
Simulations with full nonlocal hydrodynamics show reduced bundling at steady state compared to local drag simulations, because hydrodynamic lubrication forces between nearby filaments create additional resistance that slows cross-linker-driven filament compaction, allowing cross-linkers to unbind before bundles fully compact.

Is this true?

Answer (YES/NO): YES